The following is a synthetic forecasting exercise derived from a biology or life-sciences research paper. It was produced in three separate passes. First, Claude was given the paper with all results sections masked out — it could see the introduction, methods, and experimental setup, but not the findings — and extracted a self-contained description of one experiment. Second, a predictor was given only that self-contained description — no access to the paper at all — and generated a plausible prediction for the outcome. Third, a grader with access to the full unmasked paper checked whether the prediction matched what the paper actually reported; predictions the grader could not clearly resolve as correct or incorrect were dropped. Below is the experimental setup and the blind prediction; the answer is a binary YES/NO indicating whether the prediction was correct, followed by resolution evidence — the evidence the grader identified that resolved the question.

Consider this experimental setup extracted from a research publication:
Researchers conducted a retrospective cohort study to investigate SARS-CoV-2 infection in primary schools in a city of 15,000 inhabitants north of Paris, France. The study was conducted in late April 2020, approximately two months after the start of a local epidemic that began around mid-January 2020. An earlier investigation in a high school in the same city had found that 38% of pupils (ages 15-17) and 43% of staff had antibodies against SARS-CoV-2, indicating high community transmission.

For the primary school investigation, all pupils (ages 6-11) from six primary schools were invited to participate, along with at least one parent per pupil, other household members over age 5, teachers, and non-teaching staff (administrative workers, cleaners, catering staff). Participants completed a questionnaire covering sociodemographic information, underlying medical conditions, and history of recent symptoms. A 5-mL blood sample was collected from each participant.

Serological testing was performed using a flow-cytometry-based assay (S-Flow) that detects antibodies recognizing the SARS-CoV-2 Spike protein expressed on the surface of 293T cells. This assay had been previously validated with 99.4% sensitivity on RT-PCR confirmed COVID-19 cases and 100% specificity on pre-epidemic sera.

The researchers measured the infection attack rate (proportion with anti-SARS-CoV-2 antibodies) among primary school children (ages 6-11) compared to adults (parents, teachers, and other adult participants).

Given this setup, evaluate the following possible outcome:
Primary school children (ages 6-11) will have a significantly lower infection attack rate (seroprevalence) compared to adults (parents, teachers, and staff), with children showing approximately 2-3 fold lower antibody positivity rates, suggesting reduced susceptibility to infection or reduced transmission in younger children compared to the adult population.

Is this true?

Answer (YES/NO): NO